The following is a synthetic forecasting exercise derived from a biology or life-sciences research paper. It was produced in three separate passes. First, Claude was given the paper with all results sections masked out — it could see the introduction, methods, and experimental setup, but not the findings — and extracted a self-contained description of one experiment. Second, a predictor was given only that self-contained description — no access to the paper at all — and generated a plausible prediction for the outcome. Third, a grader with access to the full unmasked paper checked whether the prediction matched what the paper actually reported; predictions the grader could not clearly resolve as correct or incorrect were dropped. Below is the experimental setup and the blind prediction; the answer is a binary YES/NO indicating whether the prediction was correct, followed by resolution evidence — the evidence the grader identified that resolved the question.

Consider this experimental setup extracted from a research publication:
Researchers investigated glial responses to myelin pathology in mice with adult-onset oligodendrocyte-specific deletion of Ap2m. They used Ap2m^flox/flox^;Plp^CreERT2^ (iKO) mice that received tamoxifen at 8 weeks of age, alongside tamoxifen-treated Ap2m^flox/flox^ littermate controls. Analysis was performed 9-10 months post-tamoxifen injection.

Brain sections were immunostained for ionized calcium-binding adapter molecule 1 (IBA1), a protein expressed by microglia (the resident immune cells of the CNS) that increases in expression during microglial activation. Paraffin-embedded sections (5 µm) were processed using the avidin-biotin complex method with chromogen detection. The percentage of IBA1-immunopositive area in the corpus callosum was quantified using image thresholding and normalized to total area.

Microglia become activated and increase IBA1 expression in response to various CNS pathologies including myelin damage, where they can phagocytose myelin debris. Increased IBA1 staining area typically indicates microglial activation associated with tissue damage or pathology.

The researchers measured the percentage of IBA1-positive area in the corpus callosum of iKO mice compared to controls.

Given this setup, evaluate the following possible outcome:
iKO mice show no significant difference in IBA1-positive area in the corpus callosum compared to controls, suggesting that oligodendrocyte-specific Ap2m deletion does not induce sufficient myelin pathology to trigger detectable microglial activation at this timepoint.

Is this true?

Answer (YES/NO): NO